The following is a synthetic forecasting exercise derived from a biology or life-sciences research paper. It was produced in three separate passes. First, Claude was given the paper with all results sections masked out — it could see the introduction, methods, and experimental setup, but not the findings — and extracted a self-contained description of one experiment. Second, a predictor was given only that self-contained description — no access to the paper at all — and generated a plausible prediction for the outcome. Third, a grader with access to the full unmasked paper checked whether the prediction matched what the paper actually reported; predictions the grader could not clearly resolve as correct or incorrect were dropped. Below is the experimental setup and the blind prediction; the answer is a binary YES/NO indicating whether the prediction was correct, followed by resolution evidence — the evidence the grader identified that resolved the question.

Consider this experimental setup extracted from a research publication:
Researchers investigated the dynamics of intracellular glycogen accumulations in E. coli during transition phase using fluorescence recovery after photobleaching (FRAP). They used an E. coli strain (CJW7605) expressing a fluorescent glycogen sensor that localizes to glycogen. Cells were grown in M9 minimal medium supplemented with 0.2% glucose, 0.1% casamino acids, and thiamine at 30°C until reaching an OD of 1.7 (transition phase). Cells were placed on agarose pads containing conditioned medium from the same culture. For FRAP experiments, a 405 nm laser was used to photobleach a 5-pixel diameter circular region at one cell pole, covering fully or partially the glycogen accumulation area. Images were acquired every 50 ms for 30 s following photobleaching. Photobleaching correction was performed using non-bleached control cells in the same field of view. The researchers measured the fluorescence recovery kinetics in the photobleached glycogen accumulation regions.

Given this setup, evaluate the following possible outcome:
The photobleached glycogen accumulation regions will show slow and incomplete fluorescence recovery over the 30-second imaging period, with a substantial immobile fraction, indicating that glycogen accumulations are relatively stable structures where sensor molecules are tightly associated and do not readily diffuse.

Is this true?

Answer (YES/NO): NO